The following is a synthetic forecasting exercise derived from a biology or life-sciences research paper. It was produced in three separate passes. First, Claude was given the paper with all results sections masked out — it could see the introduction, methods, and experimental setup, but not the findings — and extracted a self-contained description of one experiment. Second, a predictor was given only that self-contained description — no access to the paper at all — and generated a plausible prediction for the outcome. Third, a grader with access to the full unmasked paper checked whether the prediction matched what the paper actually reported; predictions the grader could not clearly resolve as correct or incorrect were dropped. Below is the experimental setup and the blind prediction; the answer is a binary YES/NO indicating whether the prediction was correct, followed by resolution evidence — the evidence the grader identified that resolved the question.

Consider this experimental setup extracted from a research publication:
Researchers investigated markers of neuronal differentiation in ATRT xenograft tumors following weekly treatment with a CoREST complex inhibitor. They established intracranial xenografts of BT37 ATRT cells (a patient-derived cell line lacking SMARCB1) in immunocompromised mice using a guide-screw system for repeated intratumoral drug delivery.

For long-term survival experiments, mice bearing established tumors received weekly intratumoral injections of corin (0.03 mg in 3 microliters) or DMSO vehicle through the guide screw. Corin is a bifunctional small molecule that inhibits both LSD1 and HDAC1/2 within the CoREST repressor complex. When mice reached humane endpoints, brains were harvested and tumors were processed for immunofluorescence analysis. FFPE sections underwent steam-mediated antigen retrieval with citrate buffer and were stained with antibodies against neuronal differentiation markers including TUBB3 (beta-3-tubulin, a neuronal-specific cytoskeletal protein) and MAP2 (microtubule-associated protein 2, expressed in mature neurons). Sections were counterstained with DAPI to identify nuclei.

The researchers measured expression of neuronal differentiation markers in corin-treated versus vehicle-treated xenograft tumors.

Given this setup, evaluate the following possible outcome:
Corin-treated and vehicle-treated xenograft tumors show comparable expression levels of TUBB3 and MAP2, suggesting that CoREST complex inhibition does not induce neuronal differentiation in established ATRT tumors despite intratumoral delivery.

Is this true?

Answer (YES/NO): NO